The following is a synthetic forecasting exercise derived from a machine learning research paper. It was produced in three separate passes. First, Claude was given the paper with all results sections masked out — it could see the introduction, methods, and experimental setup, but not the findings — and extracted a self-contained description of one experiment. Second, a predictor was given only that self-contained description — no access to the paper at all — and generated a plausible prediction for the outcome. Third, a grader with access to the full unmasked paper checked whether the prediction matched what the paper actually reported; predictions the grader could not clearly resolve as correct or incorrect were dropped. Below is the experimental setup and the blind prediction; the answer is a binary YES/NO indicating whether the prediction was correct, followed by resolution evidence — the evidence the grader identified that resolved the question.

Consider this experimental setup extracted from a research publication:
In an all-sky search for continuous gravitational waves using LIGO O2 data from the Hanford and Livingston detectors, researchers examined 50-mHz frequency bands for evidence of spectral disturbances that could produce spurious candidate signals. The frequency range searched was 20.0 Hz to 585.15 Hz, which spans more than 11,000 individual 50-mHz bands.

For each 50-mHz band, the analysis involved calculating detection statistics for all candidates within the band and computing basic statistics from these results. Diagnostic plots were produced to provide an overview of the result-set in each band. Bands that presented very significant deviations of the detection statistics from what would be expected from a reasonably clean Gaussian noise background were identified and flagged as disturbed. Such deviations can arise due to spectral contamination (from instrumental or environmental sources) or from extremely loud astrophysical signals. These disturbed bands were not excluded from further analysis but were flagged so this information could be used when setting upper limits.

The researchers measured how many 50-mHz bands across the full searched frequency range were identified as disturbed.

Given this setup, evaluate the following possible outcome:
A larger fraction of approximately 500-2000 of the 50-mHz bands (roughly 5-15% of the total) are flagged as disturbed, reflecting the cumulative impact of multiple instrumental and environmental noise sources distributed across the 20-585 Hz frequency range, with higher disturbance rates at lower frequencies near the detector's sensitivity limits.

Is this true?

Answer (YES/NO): NO